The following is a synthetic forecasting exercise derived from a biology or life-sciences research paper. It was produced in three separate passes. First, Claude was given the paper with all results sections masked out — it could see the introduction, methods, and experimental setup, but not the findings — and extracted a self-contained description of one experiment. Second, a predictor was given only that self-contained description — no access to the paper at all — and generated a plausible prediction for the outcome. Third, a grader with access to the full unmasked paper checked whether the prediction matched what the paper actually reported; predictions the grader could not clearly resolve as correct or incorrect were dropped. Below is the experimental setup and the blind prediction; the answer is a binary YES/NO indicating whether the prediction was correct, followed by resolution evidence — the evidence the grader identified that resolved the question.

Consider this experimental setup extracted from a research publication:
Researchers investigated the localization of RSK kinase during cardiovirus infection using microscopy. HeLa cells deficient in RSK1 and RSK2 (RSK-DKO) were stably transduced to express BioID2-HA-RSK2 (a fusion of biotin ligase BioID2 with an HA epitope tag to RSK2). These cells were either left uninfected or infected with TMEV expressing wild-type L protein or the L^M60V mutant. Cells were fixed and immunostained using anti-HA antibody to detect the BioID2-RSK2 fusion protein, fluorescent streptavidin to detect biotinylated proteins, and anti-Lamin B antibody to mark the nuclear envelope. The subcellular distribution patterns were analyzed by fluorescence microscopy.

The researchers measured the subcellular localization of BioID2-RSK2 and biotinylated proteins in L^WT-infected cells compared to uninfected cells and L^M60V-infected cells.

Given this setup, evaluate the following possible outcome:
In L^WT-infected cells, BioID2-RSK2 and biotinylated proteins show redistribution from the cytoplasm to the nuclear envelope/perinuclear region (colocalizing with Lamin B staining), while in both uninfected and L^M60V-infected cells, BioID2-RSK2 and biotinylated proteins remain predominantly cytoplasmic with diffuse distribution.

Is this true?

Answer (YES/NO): NO